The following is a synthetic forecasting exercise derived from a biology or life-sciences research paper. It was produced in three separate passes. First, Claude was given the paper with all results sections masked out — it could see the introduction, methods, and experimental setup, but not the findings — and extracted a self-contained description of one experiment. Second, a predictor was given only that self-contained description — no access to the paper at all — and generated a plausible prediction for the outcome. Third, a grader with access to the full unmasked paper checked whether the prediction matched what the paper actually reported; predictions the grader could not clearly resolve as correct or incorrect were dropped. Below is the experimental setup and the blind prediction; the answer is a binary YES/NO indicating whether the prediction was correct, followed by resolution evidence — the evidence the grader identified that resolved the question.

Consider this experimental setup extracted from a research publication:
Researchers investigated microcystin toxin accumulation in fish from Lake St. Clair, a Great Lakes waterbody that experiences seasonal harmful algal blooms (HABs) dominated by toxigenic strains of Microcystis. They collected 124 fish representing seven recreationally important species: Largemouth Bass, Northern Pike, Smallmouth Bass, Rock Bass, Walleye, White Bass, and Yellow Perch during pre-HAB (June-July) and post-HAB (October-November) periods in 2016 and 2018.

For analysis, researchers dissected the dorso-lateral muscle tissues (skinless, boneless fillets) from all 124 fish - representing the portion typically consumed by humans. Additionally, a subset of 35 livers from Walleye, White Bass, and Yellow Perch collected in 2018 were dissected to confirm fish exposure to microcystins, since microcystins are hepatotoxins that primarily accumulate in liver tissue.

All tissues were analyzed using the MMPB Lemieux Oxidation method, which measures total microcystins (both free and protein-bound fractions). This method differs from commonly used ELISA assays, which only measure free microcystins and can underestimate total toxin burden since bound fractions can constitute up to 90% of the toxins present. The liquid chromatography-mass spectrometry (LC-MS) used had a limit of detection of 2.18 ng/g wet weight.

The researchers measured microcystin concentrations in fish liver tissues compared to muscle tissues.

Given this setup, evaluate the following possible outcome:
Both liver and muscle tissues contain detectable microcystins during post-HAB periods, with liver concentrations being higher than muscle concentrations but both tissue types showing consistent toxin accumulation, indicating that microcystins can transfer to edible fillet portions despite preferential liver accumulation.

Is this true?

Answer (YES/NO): NO